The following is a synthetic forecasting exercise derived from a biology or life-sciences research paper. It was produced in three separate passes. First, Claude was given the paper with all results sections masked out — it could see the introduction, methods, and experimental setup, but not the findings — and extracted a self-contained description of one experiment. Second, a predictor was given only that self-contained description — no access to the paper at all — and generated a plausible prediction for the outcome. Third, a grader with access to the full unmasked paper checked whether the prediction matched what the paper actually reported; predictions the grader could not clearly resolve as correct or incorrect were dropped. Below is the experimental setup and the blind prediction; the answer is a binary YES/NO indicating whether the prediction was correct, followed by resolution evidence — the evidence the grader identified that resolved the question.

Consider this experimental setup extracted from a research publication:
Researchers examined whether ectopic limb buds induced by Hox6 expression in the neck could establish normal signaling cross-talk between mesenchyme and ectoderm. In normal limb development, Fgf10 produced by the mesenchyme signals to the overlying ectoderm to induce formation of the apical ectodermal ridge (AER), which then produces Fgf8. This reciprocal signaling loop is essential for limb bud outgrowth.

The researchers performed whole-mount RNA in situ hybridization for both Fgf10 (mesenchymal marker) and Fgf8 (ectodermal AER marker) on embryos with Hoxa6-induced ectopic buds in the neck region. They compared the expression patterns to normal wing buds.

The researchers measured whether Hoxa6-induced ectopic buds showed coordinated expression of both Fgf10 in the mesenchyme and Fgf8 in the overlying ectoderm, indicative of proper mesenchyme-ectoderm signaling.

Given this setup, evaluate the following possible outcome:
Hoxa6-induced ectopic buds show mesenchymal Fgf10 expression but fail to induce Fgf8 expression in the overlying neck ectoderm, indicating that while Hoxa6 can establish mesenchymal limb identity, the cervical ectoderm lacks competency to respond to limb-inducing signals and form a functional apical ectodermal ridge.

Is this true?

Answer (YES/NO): YES